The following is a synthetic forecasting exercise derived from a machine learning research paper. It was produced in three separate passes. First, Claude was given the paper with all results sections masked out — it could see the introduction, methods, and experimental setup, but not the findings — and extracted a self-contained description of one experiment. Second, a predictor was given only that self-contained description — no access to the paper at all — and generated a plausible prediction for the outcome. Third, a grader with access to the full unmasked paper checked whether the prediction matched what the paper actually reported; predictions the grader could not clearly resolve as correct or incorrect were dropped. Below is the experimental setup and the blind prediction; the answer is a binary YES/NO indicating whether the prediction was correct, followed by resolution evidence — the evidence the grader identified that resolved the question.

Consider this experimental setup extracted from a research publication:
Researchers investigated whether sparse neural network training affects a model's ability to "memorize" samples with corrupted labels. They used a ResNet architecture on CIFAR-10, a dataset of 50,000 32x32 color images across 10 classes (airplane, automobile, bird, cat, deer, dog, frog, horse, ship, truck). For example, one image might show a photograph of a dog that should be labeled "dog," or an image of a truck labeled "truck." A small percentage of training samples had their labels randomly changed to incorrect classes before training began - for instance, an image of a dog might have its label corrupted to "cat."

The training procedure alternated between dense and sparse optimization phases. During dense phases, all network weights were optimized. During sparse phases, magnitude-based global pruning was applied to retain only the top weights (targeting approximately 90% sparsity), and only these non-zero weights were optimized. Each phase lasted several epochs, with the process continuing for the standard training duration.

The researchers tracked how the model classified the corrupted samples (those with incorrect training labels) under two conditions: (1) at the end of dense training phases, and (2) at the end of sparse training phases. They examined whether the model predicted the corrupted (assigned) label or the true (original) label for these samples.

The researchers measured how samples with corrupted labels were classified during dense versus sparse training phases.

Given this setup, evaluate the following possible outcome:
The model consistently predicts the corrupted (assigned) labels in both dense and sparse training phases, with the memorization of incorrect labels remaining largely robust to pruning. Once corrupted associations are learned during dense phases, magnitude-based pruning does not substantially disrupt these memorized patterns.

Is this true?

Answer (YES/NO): NO